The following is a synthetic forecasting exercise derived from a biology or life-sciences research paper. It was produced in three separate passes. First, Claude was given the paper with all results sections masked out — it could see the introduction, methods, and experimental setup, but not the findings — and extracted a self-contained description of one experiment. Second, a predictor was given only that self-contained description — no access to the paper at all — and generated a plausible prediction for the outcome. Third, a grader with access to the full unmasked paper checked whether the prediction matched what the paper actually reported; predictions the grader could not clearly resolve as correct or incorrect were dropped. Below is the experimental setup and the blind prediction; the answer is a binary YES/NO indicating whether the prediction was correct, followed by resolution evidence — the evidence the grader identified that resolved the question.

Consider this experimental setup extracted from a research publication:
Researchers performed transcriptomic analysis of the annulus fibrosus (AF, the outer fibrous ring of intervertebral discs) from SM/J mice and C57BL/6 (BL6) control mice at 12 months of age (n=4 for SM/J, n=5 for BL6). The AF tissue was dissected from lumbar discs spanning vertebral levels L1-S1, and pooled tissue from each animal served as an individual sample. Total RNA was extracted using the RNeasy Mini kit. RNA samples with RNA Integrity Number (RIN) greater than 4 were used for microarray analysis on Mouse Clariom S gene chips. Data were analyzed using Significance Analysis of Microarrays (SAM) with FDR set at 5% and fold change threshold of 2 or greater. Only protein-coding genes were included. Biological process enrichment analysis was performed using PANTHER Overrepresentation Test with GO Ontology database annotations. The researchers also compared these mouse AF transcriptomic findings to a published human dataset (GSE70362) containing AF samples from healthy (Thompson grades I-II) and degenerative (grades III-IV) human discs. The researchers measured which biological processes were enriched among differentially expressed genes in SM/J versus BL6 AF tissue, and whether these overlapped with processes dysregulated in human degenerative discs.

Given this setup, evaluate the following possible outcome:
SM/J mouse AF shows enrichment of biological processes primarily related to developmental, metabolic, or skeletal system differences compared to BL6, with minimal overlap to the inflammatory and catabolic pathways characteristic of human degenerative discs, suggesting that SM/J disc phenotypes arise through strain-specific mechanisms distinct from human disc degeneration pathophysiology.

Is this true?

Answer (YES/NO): NO